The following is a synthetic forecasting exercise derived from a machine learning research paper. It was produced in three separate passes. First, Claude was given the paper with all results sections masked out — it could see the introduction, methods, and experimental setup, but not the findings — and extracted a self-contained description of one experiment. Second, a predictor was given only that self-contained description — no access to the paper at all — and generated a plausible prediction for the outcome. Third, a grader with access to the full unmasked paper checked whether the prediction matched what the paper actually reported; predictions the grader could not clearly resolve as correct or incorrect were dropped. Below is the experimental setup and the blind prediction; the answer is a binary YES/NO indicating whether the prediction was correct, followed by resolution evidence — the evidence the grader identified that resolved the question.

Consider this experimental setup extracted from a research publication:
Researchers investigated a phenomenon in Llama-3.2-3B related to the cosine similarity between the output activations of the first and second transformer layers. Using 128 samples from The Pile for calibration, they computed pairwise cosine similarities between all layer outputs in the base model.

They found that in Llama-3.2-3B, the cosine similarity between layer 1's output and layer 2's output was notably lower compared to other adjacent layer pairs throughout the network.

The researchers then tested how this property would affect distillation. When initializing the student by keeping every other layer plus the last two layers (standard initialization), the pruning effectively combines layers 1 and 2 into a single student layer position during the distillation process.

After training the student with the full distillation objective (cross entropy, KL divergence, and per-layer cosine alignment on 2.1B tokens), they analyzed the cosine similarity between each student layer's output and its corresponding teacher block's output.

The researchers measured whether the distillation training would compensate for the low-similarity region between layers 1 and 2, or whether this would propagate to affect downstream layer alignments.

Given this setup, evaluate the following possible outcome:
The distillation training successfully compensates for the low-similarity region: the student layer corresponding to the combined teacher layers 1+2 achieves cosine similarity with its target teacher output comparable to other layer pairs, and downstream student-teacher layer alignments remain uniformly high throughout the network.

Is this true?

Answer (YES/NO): NO